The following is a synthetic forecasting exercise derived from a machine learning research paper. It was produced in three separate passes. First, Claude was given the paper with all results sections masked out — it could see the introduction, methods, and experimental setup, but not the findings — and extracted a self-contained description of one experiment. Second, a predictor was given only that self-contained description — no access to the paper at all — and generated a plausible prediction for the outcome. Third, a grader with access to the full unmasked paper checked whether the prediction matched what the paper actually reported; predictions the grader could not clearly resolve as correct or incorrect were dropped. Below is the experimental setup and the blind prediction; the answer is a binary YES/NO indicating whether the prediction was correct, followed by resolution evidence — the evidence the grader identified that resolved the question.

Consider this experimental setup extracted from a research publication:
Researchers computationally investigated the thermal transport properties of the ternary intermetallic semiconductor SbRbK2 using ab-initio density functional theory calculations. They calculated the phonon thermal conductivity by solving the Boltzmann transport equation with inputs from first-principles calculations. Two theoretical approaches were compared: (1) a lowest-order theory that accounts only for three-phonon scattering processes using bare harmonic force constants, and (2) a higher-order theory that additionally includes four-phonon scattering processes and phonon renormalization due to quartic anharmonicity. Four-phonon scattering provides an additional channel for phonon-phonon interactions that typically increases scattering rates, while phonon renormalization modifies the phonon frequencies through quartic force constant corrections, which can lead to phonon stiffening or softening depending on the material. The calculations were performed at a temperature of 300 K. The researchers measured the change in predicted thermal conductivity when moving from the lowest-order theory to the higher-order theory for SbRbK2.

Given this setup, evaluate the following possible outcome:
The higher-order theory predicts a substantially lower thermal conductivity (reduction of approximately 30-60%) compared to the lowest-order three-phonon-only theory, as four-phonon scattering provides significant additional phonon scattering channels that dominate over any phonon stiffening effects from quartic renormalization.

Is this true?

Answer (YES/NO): NO